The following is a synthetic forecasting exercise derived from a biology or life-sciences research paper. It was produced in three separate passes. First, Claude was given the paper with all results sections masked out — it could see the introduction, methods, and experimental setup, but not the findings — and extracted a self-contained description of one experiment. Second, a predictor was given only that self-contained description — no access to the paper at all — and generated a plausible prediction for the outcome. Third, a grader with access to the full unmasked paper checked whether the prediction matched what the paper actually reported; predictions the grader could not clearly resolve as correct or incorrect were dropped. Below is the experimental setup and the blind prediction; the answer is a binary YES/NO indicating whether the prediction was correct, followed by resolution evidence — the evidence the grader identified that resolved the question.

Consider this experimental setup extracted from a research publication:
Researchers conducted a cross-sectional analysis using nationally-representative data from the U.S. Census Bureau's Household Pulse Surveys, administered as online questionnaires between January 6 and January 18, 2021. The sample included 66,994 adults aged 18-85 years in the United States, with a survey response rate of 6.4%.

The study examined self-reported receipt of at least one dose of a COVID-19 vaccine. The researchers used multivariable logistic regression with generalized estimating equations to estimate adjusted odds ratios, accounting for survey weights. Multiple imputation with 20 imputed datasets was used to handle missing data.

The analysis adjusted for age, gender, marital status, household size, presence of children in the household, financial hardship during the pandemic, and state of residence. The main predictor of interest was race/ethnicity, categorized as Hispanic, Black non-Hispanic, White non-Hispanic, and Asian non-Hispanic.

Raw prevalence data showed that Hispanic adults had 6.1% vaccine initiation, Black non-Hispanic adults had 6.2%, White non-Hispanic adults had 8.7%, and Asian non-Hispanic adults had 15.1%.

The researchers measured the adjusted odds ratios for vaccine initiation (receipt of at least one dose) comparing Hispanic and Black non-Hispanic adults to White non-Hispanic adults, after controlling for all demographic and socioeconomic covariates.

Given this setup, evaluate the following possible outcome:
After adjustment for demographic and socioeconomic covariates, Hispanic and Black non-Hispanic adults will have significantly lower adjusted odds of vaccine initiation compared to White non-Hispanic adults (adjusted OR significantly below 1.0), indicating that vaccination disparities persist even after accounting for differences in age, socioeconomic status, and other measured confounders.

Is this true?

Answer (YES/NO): NO